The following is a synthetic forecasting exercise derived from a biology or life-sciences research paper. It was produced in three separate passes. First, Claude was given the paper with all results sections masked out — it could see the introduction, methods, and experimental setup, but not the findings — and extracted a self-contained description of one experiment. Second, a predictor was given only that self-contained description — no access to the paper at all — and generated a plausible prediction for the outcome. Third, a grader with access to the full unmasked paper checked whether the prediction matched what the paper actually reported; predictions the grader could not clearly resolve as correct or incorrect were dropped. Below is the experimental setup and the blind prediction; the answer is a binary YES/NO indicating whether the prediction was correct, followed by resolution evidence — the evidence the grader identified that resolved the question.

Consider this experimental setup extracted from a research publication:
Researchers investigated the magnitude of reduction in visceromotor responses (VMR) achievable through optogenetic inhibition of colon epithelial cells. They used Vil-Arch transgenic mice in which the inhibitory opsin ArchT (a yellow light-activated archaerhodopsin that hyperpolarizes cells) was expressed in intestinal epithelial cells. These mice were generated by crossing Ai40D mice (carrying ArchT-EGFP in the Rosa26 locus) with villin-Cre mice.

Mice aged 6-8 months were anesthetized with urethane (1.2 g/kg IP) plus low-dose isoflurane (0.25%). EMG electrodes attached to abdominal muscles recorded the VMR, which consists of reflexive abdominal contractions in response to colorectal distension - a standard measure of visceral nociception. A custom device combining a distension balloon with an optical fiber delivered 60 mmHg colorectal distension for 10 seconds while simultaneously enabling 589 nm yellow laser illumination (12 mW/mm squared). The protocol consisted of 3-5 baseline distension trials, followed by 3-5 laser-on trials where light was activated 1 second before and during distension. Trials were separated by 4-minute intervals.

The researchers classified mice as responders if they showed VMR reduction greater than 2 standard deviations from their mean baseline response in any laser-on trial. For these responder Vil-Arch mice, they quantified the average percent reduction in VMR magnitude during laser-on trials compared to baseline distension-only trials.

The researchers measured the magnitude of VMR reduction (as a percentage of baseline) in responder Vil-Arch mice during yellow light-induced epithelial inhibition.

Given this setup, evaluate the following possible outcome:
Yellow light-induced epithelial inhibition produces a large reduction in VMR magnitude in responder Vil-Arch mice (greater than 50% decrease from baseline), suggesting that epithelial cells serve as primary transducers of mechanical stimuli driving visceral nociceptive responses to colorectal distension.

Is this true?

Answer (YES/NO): YES